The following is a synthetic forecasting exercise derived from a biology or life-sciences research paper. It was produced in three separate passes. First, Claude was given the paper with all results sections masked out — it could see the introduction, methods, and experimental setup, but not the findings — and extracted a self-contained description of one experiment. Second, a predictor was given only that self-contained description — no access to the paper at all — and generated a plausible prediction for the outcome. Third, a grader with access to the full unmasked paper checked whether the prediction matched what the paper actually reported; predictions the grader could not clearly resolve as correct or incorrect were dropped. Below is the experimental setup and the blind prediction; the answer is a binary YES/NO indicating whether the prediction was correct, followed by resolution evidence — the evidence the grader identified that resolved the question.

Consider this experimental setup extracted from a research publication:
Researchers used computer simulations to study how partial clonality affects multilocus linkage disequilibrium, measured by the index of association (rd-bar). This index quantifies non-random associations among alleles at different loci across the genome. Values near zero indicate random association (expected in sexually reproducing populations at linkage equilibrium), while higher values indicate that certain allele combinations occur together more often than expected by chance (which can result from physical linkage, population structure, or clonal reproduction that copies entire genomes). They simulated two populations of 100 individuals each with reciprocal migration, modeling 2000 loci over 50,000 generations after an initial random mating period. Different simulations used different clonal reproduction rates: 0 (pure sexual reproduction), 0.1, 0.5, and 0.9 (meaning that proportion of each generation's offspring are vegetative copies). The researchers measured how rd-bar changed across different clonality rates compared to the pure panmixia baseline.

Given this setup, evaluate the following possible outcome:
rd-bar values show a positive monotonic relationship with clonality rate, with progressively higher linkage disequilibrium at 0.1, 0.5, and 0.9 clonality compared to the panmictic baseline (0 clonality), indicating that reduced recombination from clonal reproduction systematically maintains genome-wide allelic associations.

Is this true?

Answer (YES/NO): NO